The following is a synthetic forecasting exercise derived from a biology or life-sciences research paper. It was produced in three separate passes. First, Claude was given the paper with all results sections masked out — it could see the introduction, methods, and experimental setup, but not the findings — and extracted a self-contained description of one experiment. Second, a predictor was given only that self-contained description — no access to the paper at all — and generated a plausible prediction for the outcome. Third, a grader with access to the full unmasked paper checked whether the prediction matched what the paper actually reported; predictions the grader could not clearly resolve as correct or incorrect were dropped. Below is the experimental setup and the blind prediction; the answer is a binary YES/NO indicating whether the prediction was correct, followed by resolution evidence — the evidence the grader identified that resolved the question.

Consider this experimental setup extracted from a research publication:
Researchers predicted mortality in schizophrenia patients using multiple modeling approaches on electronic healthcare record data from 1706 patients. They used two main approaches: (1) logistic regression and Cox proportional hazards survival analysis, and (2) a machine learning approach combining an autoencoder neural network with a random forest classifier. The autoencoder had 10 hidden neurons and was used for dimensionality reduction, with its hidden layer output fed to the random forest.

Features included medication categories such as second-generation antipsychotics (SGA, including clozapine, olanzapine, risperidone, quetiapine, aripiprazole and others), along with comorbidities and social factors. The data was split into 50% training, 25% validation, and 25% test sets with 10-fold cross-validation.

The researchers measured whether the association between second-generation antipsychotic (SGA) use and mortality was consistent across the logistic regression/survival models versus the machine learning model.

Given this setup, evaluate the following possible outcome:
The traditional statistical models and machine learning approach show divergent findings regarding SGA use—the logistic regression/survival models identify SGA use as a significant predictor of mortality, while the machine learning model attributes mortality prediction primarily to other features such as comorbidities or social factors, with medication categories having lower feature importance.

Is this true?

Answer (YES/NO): NO